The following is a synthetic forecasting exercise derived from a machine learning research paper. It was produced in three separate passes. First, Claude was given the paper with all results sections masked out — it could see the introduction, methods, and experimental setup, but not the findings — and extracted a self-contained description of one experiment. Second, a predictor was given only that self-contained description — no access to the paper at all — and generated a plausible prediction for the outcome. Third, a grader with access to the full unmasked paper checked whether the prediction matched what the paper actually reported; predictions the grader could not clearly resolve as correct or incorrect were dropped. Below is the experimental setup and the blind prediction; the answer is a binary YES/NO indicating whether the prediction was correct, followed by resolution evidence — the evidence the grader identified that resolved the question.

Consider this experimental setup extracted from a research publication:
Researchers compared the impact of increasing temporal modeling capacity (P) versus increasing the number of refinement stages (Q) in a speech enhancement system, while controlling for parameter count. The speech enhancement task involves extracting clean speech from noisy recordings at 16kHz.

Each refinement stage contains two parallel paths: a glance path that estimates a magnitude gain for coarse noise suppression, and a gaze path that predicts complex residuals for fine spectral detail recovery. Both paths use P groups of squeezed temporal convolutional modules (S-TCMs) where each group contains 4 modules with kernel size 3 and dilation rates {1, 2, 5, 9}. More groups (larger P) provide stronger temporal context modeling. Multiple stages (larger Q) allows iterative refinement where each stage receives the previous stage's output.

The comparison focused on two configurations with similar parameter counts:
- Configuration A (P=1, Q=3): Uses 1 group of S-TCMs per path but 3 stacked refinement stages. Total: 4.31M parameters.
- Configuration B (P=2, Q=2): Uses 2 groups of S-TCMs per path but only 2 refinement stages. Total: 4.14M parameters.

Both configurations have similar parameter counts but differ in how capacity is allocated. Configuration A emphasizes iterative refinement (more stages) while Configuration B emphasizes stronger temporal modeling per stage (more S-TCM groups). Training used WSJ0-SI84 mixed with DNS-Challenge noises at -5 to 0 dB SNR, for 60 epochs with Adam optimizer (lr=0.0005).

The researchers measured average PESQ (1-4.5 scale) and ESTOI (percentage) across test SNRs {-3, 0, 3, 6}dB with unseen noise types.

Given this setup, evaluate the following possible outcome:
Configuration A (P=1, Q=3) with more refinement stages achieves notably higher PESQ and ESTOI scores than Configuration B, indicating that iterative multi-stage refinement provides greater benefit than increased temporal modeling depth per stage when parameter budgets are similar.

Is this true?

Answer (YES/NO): NO